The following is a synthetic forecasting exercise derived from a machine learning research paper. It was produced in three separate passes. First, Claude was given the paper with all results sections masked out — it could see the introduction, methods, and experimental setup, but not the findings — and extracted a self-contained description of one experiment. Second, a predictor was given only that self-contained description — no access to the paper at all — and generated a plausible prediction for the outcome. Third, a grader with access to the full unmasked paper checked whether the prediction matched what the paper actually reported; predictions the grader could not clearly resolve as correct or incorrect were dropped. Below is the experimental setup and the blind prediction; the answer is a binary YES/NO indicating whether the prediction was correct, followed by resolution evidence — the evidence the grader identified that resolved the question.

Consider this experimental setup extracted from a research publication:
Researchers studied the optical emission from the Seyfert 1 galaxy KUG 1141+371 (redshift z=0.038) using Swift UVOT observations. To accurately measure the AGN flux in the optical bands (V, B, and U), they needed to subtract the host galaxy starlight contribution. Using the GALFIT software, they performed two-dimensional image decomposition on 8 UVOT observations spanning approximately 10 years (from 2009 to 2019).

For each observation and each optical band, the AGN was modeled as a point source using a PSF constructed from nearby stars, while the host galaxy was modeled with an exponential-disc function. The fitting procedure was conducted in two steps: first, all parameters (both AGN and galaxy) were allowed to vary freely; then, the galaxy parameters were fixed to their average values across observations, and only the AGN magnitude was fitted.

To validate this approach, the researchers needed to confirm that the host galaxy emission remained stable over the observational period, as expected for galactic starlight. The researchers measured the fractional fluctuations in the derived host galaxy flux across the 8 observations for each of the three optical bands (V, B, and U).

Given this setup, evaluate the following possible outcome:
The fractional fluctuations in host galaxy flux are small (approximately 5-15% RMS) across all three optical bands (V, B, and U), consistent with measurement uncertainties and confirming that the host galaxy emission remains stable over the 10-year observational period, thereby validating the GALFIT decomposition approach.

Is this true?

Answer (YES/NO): NO